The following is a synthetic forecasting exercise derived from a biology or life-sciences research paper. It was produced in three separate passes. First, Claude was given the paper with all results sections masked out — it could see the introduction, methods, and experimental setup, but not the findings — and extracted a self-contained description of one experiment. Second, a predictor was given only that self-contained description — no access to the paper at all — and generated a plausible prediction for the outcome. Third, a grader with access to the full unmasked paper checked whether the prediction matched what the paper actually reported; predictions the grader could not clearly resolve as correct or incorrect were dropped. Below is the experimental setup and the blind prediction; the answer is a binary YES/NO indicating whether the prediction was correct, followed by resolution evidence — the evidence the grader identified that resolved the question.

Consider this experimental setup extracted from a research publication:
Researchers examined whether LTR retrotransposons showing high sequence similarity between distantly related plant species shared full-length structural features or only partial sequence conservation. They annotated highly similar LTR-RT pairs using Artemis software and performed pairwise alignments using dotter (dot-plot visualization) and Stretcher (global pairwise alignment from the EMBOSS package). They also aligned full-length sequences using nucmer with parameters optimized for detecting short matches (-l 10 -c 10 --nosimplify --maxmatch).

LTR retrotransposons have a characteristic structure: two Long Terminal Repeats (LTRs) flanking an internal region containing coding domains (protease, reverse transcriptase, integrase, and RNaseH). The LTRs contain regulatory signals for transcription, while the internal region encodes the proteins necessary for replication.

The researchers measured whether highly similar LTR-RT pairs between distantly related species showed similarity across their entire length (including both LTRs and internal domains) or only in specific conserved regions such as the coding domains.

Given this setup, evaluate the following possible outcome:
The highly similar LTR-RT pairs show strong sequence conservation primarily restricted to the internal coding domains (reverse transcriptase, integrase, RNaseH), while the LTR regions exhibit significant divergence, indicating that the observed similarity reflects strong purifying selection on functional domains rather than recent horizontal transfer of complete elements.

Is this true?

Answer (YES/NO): NO